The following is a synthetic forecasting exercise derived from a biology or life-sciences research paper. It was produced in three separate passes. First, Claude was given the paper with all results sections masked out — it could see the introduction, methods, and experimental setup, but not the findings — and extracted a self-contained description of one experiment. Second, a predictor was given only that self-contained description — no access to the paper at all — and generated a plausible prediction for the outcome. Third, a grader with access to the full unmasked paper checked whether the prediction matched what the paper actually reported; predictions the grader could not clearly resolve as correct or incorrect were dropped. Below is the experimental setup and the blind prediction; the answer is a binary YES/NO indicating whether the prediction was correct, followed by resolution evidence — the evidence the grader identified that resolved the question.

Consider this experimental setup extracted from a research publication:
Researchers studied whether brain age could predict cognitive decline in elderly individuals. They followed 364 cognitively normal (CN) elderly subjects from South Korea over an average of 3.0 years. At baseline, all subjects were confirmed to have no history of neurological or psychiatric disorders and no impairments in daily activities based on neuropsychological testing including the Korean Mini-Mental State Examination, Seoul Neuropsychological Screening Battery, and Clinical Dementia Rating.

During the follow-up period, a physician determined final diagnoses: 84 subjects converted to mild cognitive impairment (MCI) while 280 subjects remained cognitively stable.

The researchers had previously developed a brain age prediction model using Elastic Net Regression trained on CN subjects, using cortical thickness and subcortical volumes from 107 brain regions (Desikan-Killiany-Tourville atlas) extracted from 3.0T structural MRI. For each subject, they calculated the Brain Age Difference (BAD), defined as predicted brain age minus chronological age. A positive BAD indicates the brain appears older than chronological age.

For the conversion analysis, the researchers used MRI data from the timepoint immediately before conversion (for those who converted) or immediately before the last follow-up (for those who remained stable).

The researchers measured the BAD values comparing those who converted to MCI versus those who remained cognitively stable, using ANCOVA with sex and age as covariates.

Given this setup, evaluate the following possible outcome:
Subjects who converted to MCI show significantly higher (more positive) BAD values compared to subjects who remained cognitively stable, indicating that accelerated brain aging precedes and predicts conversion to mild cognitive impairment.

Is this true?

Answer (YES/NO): YES